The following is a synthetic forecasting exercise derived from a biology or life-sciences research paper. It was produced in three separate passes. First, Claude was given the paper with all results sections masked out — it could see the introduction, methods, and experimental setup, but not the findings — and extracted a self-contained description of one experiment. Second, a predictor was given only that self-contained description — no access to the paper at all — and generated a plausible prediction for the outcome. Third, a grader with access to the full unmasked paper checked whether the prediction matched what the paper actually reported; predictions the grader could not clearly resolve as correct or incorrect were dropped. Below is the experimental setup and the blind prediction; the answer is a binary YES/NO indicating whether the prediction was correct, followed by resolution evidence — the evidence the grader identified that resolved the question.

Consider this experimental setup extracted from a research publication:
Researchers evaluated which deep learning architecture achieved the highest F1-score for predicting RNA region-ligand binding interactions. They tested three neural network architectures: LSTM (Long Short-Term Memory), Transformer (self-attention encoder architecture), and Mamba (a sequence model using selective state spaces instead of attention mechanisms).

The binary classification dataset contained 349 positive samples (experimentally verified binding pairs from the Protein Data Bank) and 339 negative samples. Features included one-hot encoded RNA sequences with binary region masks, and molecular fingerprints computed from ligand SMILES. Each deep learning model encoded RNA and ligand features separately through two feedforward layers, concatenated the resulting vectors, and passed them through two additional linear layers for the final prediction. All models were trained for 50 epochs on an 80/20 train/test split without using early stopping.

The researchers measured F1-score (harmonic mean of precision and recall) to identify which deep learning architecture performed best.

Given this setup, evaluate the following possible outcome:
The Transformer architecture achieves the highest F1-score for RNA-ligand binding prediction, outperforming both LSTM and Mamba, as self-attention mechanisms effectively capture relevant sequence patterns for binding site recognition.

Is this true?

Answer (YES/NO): YES